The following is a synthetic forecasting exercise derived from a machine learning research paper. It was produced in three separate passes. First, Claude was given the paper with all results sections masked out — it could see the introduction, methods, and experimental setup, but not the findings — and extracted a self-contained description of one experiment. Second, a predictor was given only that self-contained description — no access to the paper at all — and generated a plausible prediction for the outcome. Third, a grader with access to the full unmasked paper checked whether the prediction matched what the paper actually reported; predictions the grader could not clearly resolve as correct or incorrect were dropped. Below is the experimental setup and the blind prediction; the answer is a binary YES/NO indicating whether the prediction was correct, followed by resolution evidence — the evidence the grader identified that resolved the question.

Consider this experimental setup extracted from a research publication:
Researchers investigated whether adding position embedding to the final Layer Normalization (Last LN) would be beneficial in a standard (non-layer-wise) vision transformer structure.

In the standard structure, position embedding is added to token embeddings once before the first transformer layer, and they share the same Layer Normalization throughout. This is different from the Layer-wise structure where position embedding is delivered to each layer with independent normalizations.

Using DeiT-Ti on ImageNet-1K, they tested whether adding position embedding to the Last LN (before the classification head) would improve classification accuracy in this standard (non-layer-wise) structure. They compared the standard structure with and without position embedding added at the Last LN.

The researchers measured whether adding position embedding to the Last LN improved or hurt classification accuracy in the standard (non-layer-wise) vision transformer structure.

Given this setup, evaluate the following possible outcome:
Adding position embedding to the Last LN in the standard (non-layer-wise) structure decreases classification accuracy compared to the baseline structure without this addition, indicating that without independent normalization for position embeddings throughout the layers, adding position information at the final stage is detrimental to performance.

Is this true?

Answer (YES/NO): YES